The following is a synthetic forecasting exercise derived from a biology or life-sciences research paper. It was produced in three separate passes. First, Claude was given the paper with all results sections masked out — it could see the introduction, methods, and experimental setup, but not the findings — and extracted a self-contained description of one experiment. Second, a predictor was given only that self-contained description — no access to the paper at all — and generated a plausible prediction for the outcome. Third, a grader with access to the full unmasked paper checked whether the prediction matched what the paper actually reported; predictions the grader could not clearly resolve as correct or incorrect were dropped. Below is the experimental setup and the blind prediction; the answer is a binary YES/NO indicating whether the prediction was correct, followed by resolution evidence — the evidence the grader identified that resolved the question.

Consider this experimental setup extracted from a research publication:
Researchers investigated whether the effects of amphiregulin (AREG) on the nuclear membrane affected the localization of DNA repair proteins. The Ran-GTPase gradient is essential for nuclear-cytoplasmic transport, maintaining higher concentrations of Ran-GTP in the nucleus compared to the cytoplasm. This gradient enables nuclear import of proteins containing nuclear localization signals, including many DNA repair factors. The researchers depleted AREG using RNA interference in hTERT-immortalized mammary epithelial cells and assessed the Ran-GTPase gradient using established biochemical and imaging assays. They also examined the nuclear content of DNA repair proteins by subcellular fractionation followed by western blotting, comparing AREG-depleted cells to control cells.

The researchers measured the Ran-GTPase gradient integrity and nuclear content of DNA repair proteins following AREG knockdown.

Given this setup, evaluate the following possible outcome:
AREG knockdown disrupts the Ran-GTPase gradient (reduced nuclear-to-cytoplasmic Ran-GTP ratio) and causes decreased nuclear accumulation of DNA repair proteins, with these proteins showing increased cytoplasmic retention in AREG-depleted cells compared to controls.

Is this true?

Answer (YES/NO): NO